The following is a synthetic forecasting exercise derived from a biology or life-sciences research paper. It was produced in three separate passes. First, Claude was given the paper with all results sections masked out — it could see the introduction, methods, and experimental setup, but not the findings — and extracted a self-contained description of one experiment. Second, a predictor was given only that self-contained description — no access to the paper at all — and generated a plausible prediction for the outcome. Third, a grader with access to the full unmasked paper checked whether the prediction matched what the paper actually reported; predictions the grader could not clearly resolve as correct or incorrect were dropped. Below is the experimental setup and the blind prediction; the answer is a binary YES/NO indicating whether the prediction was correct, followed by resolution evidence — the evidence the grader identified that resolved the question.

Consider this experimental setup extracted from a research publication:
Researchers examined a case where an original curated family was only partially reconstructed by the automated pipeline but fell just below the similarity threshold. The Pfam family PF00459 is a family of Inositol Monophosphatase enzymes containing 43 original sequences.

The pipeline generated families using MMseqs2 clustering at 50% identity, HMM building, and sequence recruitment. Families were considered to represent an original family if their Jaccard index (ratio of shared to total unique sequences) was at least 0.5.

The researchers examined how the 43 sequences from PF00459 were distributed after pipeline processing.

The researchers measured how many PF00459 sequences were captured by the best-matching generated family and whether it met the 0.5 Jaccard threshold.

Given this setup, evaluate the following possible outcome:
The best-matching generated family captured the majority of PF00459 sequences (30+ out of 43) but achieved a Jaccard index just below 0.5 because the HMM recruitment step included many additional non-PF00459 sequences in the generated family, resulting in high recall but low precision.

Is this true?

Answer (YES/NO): NO